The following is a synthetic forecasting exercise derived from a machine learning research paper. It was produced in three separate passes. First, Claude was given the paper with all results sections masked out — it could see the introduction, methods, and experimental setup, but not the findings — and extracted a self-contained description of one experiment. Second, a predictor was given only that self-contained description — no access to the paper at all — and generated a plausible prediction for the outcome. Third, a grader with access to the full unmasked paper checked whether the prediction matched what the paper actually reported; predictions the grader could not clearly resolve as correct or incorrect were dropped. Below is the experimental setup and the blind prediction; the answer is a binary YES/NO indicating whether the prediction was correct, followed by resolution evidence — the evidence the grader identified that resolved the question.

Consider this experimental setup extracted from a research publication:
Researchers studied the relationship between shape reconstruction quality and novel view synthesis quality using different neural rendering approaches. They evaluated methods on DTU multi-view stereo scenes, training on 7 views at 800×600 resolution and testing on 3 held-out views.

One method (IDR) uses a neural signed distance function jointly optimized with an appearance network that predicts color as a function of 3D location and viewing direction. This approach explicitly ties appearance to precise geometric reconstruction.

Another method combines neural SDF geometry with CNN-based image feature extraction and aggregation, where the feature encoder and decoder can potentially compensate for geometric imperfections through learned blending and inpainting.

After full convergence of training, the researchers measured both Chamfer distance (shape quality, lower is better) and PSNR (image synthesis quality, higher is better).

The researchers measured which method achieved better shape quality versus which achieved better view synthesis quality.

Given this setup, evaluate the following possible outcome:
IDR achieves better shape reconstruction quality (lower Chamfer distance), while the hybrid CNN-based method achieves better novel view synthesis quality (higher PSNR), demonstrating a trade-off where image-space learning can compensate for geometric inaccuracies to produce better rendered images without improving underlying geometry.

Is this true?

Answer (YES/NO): YES